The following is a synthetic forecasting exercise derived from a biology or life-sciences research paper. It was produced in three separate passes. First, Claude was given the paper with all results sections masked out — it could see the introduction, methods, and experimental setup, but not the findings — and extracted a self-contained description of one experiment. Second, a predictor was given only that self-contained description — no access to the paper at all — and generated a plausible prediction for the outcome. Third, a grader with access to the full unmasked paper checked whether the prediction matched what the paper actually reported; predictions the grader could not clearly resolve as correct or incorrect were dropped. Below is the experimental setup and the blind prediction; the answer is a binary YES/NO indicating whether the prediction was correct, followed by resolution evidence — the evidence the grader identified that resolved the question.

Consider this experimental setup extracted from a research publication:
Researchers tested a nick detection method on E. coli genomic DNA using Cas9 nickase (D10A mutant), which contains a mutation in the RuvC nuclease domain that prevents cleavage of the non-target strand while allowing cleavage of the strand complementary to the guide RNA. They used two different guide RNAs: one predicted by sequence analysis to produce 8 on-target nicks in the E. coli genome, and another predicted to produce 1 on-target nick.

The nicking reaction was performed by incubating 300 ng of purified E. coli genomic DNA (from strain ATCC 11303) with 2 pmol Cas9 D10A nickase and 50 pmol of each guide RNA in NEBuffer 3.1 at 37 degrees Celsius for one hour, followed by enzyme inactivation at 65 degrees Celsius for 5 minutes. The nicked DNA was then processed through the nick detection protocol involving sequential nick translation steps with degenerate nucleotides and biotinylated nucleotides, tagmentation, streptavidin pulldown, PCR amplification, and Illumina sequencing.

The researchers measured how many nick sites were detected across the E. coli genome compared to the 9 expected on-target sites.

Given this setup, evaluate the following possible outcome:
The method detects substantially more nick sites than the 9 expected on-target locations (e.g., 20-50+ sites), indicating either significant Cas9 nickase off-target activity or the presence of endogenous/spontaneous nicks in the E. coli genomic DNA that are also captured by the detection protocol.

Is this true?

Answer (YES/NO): NO